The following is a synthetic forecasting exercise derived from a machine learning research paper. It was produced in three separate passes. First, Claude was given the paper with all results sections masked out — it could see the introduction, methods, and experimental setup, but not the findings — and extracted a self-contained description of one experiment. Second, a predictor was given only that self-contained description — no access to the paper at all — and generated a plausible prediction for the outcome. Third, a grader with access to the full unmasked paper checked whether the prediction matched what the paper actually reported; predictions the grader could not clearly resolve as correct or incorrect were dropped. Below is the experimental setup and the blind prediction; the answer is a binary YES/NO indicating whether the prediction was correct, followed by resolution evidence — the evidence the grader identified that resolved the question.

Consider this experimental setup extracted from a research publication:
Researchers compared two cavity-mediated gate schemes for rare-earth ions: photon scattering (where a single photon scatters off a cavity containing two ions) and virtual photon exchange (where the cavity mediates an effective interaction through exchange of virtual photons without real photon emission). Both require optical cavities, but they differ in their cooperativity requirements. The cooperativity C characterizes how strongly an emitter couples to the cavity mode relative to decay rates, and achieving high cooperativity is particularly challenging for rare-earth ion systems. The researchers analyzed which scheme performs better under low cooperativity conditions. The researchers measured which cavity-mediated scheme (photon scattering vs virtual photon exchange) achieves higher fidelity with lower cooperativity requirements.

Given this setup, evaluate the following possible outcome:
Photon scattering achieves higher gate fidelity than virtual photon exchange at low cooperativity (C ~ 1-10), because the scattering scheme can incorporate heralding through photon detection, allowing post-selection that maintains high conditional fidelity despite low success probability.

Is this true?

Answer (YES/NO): YES